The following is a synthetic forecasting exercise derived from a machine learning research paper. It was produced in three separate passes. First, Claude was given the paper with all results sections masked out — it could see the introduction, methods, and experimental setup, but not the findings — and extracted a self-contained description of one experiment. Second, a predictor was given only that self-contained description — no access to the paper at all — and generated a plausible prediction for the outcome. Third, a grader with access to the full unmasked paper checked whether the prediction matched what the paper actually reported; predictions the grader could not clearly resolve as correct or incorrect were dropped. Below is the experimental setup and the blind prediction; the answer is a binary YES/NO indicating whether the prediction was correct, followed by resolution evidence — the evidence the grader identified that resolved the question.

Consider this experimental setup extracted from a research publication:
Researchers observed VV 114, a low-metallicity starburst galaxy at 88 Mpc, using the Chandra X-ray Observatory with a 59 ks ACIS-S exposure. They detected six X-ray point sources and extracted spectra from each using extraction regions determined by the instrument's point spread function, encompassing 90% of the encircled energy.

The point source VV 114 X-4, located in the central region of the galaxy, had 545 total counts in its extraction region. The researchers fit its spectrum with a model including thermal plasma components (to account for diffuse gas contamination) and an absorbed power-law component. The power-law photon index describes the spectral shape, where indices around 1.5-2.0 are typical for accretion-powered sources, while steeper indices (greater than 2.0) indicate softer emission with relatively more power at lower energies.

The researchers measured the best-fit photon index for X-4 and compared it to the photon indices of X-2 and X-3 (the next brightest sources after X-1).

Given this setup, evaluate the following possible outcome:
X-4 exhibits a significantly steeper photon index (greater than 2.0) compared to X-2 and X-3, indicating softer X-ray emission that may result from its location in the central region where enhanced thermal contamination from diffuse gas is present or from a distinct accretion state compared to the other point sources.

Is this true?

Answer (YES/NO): NO